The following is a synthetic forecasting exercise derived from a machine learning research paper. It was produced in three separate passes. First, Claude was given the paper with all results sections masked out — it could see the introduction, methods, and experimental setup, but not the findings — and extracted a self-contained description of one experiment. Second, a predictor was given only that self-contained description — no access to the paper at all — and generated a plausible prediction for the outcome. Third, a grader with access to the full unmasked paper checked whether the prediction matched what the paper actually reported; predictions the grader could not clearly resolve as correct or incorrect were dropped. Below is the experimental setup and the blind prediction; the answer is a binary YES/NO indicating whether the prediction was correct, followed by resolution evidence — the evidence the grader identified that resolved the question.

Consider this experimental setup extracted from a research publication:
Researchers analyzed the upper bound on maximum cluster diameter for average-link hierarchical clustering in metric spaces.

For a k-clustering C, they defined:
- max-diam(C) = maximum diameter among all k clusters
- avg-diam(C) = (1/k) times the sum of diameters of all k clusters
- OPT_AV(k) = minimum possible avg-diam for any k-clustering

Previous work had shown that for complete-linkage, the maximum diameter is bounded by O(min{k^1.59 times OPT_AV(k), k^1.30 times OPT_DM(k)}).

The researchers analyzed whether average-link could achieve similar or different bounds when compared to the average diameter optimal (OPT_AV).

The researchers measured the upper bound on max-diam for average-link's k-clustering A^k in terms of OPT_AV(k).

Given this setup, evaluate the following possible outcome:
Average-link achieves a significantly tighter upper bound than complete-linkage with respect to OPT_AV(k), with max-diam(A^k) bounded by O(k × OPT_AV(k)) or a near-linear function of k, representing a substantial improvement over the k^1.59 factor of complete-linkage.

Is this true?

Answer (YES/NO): NO